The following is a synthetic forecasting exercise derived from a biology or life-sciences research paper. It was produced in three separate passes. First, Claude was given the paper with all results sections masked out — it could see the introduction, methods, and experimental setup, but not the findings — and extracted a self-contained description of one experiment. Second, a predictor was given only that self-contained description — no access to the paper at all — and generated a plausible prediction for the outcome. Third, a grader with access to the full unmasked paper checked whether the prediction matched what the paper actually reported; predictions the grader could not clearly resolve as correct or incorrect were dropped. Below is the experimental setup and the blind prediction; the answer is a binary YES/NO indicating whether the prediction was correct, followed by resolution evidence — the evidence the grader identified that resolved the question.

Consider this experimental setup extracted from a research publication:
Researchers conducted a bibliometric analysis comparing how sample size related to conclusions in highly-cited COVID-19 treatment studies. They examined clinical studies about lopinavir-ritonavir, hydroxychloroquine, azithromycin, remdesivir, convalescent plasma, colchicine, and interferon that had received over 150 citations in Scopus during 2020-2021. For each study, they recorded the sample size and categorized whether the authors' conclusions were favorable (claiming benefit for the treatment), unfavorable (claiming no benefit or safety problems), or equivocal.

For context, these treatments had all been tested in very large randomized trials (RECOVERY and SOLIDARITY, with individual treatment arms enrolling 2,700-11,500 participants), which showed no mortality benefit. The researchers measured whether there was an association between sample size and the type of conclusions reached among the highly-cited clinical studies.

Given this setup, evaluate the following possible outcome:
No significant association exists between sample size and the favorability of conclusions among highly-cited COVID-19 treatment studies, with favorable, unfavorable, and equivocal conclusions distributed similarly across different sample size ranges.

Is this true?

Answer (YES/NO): NO